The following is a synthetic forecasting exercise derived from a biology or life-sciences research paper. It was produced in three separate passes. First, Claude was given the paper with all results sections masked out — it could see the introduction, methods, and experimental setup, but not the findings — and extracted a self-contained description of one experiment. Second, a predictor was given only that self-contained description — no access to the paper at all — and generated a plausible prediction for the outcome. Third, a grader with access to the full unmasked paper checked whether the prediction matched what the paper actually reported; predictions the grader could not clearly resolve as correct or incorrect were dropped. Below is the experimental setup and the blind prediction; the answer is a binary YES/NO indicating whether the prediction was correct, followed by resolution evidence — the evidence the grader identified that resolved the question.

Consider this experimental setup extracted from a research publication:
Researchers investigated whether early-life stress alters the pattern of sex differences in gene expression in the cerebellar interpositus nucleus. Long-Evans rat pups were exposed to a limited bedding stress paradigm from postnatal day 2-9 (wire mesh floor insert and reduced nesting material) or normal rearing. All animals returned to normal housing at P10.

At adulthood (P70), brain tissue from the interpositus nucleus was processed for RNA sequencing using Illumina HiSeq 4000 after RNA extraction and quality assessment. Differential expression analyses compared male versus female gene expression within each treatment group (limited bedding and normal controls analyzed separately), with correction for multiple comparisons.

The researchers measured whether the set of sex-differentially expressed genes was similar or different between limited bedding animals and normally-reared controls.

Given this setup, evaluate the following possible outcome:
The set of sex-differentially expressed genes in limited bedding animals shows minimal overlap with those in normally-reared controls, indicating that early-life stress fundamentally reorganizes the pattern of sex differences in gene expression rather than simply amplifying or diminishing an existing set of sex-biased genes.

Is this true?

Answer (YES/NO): NO